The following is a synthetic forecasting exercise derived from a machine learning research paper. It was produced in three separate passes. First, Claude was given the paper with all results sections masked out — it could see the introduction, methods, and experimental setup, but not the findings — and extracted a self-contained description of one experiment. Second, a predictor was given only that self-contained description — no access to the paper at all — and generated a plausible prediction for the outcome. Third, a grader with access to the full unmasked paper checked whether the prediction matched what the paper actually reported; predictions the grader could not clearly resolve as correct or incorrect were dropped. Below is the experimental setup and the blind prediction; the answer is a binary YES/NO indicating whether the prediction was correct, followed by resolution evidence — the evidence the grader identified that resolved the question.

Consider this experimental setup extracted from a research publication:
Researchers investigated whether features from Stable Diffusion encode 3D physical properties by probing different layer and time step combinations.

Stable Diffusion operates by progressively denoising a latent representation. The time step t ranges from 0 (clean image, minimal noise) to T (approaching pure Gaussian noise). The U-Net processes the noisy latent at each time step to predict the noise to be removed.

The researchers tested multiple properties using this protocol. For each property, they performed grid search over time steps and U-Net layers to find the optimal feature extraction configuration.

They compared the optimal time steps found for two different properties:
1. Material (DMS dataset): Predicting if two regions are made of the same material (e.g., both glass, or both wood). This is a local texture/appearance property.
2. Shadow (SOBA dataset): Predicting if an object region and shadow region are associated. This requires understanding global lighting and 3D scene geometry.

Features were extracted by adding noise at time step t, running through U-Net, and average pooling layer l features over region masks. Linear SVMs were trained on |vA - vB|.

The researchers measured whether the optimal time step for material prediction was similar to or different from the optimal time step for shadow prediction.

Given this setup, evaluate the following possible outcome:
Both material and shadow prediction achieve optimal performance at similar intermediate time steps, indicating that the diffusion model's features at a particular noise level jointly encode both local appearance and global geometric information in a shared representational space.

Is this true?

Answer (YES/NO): NO